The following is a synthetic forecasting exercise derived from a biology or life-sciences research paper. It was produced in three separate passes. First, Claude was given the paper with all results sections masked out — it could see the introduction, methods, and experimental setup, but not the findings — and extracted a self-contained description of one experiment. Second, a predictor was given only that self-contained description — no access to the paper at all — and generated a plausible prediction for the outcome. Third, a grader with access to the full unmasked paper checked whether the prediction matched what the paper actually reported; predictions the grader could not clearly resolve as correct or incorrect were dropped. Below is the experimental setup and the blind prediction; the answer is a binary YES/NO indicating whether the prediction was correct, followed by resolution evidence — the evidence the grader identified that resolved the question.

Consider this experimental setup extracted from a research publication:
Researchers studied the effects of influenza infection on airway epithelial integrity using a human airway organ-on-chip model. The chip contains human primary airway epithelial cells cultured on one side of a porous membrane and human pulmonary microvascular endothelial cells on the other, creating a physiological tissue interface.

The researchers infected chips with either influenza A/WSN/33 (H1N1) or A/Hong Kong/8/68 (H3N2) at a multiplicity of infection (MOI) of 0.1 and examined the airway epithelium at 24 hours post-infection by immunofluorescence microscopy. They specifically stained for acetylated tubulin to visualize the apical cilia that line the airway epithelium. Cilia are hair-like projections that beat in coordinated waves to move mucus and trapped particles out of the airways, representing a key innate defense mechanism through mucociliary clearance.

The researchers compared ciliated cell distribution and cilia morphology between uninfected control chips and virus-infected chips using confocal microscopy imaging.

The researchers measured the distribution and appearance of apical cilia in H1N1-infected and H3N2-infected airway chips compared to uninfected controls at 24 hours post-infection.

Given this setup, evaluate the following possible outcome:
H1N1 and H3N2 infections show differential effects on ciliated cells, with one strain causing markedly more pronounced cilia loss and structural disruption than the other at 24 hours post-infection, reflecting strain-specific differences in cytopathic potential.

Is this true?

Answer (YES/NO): YES